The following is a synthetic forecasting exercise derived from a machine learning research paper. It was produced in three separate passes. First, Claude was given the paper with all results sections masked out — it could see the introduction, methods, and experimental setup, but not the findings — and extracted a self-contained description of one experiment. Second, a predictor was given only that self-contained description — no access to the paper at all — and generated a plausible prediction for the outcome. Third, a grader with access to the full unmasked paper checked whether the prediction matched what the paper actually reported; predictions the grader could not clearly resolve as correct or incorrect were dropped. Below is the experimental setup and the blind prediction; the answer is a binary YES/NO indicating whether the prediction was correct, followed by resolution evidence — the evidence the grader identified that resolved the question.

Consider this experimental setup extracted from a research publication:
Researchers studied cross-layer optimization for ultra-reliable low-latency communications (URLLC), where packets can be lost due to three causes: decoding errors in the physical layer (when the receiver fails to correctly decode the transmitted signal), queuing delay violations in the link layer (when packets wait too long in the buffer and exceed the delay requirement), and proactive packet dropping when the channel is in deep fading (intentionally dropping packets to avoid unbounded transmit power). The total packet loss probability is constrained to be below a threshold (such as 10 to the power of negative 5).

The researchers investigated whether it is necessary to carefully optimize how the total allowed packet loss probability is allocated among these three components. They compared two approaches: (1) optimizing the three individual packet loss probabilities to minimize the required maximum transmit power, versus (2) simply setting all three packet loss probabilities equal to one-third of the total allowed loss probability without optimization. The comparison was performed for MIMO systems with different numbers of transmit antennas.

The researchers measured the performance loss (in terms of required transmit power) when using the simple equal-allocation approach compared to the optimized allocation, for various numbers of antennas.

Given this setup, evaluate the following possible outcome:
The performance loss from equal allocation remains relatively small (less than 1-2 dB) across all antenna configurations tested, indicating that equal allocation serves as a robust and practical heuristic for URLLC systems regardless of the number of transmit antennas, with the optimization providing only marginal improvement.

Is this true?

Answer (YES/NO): NO